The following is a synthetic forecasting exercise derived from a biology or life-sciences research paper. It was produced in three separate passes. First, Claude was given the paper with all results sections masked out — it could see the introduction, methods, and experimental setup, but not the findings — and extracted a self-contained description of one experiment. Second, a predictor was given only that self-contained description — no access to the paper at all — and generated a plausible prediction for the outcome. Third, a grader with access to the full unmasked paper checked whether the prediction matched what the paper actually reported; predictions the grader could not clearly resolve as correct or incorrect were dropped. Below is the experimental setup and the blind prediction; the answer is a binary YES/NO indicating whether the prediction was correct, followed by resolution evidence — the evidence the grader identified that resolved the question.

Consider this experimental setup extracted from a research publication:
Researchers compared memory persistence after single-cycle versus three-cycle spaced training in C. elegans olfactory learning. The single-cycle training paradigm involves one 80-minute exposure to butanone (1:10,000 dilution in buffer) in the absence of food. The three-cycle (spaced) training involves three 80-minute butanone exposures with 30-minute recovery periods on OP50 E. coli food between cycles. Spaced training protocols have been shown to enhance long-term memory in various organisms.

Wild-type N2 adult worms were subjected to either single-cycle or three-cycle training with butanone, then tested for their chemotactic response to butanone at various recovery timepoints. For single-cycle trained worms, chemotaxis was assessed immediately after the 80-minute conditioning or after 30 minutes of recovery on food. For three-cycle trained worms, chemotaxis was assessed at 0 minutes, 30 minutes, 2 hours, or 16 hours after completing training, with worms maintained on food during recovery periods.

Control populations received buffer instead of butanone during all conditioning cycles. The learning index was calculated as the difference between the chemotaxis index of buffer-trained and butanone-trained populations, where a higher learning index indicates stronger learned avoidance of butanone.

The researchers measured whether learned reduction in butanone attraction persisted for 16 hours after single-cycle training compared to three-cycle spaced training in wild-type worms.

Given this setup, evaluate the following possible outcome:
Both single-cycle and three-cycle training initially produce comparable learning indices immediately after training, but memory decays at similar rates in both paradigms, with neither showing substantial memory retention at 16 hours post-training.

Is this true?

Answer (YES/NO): NO